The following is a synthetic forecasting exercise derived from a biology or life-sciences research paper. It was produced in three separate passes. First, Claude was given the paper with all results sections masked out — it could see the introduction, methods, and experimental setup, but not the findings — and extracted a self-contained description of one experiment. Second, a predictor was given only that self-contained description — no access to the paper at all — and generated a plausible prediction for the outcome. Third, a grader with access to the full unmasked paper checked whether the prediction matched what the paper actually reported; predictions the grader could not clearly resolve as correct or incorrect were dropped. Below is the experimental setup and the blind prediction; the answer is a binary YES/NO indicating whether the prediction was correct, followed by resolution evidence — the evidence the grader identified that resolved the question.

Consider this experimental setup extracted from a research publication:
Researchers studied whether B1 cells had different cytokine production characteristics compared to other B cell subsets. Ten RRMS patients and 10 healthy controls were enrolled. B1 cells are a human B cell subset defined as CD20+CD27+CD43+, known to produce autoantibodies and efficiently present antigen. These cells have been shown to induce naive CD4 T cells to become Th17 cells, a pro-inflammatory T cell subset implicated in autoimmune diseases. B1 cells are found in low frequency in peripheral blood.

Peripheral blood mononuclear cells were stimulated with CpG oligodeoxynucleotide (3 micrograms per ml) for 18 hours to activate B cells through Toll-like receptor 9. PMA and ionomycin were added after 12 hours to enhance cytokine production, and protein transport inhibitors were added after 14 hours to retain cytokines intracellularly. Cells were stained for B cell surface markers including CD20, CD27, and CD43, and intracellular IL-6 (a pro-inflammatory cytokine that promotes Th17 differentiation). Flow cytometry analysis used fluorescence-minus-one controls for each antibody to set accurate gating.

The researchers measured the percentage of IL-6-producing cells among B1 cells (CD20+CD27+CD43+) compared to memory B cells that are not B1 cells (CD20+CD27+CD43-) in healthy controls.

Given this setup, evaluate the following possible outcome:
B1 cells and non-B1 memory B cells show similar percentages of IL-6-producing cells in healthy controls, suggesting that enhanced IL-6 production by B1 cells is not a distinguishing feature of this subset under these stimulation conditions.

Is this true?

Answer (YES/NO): NO